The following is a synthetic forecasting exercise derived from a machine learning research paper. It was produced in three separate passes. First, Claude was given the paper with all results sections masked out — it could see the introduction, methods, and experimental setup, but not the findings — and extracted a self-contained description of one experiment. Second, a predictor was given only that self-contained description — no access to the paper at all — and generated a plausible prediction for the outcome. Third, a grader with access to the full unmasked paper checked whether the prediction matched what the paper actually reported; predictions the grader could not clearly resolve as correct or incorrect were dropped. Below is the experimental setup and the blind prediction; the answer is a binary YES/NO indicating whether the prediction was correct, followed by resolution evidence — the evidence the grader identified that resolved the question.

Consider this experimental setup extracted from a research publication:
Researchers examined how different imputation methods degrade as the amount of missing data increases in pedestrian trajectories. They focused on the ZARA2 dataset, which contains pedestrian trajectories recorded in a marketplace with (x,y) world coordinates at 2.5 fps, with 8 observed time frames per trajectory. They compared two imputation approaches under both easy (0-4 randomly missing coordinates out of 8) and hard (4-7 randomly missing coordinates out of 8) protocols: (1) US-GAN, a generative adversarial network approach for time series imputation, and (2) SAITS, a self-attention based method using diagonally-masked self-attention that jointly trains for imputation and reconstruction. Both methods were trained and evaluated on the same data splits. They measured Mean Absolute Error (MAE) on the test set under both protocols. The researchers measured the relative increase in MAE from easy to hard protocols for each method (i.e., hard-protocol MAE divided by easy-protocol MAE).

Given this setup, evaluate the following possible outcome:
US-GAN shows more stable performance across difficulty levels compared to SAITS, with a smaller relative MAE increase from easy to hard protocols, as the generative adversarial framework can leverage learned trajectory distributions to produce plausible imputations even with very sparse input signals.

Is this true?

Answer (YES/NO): NO